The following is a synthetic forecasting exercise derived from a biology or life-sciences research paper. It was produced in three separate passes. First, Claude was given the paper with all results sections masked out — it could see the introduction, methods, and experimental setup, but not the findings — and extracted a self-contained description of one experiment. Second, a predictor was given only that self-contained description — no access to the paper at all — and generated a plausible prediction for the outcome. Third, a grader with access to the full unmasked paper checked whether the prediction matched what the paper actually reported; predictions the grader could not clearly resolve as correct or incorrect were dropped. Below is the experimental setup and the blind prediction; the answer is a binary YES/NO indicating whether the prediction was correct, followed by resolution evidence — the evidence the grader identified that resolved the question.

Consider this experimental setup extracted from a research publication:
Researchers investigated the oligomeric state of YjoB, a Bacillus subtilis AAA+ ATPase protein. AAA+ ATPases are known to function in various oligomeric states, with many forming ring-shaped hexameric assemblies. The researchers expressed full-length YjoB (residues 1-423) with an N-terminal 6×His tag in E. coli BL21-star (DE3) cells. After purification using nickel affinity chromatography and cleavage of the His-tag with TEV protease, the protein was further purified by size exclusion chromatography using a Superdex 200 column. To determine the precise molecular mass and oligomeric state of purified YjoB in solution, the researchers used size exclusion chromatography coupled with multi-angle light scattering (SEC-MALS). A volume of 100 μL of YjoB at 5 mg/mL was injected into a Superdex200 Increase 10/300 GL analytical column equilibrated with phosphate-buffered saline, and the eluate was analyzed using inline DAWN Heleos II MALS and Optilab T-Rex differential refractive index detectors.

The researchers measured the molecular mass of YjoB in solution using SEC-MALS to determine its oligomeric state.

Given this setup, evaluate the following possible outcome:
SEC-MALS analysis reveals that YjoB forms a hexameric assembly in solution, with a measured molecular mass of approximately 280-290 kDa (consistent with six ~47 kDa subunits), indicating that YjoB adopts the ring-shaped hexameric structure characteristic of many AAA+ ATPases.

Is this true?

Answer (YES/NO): YES